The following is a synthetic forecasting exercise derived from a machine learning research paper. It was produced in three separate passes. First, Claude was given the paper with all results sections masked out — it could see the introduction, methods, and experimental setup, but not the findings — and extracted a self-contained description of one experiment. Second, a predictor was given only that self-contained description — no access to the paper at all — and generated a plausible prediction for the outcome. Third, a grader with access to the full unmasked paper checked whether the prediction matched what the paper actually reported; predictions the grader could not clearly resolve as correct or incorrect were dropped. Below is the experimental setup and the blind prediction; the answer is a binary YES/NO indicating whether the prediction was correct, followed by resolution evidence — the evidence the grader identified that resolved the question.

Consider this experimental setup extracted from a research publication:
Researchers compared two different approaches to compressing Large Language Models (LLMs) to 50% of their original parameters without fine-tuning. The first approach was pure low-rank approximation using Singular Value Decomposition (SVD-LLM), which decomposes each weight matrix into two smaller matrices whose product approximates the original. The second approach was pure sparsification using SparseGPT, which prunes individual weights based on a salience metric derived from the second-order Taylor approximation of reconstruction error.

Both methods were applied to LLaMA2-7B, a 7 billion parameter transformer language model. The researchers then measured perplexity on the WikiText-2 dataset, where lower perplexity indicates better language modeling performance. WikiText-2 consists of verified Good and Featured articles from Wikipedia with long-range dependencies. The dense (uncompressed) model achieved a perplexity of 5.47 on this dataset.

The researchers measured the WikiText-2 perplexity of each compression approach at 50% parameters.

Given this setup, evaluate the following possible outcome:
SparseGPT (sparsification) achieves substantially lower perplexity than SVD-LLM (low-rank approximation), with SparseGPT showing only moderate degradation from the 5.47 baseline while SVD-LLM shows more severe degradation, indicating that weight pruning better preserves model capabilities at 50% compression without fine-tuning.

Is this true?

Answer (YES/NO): YES